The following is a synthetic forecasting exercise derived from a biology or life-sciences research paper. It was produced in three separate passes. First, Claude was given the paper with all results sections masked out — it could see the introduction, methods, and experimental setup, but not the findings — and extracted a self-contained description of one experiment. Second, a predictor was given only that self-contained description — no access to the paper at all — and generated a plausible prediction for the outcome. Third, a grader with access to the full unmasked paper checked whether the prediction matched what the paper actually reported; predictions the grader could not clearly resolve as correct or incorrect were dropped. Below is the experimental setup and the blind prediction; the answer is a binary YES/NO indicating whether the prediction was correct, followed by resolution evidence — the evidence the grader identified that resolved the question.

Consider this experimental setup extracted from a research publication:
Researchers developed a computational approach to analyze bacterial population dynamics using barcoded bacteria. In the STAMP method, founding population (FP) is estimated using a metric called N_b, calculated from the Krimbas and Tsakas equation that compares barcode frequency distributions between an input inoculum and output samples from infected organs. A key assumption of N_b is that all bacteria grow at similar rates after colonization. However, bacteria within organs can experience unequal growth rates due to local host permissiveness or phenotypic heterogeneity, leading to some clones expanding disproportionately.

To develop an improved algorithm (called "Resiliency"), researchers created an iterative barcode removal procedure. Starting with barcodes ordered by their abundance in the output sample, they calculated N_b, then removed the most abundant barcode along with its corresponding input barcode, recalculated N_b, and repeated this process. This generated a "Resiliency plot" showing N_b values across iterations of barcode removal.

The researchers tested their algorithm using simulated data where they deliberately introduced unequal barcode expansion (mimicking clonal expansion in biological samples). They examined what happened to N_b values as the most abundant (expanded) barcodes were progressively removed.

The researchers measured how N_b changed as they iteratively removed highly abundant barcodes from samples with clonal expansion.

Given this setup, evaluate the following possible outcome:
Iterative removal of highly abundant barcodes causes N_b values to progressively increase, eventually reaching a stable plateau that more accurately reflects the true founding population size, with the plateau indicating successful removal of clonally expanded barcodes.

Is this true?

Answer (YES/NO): YES